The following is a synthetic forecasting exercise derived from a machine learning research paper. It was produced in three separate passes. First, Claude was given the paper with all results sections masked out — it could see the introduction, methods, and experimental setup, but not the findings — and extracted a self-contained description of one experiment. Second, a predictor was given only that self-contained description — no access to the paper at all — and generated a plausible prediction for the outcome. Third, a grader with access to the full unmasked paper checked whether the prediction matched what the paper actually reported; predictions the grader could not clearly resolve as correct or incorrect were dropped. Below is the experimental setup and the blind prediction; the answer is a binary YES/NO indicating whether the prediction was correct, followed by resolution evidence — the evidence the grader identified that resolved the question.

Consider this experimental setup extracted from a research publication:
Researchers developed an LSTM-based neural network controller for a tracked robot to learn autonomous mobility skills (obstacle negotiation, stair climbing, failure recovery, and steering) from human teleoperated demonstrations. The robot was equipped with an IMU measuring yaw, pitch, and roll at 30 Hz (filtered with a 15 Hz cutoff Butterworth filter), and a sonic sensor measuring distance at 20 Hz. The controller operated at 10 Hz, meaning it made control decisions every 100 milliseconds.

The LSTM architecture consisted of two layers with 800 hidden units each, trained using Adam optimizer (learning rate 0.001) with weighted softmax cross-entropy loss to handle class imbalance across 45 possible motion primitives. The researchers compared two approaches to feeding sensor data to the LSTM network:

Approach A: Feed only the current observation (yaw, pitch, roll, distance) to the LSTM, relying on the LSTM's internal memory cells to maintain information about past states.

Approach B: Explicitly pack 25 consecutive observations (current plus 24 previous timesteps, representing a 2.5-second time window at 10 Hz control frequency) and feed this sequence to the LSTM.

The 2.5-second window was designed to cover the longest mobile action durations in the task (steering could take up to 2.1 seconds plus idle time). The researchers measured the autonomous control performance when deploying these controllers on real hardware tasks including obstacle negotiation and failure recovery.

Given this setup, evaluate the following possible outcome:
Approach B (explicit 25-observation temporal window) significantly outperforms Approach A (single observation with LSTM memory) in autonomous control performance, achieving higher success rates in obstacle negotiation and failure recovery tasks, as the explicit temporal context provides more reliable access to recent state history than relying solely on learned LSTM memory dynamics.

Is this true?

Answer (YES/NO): YES